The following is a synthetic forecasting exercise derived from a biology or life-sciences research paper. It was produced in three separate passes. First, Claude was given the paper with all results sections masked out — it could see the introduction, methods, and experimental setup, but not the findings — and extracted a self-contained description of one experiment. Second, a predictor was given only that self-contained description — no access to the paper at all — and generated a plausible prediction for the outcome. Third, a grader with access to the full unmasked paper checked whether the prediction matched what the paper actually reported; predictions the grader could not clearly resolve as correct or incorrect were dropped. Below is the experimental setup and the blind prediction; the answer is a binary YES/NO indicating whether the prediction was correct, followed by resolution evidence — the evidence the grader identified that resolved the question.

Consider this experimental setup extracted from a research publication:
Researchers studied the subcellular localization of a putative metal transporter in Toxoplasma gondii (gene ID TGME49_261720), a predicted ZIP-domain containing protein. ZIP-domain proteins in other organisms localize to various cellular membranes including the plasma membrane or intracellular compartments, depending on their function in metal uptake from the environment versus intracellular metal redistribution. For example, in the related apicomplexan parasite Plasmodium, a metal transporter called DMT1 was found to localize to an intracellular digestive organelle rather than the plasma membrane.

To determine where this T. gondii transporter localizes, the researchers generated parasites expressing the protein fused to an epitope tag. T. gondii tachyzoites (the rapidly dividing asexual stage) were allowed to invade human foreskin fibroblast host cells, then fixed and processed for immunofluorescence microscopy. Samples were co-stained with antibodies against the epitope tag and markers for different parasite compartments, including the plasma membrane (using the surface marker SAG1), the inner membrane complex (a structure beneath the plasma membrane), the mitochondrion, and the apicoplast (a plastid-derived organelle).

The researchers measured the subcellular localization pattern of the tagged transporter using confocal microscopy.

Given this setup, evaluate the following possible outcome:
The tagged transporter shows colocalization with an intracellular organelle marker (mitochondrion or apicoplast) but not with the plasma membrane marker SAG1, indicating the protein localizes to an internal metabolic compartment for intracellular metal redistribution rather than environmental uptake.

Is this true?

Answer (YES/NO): NO